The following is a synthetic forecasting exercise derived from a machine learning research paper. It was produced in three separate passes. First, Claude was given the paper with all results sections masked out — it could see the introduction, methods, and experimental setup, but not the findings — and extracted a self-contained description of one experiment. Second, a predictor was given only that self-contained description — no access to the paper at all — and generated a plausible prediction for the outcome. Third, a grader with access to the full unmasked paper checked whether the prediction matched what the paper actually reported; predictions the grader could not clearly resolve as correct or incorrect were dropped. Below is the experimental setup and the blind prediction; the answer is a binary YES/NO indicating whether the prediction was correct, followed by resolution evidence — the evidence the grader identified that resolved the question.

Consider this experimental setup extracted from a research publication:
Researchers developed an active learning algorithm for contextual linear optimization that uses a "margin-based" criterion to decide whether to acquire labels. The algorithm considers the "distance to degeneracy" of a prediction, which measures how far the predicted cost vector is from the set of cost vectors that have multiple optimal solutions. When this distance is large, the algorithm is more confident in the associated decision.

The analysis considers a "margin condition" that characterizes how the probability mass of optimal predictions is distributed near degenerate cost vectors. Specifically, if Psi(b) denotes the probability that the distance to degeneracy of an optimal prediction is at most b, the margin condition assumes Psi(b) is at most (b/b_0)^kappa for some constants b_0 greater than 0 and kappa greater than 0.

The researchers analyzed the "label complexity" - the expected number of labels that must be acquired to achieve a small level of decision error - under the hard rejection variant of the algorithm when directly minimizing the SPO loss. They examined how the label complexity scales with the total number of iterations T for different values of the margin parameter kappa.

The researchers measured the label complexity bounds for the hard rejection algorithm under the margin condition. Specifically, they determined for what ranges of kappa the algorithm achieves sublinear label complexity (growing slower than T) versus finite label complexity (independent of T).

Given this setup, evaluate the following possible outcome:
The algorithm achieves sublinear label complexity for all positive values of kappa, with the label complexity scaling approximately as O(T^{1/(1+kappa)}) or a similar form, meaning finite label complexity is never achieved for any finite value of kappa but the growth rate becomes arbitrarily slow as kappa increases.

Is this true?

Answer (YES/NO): NO